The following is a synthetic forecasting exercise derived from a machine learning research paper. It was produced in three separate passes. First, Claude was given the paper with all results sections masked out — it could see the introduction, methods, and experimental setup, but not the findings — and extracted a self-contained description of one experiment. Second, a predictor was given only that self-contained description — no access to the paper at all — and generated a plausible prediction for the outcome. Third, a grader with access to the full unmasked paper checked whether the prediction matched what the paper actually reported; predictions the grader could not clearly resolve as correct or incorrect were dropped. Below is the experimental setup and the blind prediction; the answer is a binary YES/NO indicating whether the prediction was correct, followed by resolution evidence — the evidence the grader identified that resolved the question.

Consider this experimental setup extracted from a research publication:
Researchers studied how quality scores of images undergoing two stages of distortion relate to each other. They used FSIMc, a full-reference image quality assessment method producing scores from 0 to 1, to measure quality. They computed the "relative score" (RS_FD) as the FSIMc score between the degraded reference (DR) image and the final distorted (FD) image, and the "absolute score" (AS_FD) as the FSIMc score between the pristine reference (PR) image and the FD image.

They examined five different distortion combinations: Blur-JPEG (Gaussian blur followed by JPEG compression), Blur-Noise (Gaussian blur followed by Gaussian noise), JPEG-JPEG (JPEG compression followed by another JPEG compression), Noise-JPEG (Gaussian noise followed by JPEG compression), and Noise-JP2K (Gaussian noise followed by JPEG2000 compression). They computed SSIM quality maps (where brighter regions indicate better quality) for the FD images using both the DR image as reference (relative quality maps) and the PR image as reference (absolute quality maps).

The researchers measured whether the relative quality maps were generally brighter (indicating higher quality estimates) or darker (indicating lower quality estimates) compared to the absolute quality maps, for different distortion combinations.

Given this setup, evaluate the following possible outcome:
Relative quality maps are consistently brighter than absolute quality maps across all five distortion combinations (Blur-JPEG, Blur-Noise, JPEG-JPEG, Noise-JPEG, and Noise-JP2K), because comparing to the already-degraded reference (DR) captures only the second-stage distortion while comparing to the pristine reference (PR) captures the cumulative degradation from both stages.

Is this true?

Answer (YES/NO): NO